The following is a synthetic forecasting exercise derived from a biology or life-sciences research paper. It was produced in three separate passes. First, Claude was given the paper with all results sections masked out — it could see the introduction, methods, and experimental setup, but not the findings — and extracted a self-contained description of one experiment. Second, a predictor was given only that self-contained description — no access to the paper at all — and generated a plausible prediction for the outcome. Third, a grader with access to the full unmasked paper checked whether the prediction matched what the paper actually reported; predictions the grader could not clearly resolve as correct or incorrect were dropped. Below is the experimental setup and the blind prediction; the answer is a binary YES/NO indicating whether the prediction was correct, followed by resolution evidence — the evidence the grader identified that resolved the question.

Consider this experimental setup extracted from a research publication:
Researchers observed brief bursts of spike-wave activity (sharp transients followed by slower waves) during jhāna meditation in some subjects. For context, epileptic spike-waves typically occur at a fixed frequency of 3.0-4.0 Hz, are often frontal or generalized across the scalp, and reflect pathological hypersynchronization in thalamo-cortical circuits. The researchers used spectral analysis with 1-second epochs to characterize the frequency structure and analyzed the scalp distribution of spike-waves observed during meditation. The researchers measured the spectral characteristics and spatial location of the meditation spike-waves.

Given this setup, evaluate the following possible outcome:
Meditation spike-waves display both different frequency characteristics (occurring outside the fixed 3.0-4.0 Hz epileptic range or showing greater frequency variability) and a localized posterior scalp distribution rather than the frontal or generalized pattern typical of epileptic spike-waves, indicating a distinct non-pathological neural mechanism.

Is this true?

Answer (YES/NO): YES